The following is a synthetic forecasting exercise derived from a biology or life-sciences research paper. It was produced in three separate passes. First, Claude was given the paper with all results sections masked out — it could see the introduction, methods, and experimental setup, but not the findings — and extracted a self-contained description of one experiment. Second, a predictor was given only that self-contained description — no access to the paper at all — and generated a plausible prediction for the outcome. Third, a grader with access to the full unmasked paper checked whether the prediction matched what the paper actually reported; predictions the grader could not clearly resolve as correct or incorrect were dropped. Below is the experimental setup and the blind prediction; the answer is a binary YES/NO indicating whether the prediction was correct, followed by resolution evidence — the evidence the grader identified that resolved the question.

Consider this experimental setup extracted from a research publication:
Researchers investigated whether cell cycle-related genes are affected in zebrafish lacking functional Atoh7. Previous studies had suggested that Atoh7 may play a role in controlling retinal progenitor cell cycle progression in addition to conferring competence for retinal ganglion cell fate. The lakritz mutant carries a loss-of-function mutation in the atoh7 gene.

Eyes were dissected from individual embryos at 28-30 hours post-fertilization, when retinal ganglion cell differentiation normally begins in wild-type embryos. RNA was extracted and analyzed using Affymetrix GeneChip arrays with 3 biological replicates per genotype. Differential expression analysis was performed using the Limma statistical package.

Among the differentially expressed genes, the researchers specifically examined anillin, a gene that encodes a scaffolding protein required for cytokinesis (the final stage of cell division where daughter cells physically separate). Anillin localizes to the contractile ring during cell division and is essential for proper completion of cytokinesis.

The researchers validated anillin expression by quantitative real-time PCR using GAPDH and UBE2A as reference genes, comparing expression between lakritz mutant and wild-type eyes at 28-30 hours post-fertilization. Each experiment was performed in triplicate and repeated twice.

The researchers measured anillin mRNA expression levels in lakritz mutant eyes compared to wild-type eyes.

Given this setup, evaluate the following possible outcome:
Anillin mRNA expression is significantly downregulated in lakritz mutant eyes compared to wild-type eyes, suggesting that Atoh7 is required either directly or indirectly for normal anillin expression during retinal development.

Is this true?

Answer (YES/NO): NO